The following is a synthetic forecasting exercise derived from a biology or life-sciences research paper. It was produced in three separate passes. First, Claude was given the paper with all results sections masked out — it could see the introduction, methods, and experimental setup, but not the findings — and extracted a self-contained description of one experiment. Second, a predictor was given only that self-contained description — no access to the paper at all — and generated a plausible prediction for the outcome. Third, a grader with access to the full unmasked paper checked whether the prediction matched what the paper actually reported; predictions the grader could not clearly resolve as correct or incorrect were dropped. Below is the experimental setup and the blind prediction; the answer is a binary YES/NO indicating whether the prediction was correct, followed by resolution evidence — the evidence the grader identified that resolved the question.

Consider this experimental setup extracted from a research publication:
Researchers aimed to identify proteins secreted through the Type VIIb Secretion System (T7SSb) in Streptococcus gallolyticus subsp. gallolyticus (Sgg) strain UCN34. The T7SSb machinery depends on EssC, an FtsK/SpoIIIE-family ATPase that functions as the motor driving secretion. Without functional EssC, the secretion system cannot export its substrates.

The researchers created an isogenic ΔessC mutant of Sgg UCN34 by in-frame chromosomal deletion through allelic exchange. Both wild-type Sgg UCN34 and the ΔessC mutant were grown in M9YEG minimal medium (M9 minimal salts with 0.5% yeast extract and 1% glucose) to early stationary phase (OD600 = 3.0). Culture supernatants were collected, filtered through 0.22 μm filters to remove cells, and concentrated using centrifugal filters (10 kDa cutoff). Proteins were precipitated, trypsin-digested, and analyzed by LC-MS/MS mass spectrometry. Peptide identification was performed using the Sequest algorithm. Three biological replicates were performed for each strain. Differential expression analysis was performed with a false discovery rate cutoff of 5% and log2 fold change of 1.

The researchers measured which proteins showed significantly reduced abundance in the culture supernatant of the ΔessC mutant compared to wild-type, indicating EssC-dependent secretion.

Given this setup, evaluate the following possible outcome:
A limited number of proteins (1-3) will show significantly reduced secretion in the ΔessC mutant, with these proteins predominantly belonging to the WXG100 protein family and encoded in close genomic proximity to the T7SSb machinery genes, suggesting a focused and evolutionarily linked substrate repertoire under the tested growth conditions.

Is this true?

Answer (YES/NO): NO